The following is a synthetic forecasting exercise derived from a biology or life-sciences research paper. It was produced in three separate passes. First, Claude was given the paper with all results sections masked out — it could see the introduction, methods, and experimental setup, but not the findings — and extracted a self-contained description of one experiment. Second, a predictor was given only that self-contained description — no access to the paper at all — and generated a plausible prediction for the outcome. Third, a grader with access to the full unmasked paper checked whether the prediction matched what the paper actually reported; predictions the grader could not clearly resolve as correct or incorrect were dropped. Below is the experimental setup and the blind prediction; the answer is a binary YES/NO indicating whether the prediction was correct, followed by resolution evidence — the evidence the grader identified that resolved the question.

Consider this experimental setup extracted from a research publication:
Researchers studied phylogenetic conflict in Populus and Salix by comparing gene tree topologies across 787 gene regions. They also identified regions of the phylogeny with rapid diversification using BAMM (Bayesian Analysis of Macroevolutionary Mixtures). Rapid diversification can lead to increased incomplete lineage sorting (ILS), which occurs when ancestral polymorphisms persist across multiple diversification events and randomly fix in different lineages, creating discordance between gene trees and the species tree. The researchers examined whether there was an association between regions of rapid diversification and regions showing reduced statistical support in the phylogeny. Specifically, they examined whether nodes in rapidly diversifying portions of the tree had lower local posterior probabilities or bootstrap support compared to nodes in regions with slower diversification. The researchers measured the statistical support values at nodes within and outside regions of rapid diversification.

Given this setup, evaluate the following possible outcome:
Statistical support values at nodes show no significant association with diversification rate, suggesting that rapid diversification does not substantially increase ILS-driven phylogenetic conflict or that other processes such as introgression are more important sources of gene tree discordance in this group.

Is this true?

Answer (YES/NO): NO